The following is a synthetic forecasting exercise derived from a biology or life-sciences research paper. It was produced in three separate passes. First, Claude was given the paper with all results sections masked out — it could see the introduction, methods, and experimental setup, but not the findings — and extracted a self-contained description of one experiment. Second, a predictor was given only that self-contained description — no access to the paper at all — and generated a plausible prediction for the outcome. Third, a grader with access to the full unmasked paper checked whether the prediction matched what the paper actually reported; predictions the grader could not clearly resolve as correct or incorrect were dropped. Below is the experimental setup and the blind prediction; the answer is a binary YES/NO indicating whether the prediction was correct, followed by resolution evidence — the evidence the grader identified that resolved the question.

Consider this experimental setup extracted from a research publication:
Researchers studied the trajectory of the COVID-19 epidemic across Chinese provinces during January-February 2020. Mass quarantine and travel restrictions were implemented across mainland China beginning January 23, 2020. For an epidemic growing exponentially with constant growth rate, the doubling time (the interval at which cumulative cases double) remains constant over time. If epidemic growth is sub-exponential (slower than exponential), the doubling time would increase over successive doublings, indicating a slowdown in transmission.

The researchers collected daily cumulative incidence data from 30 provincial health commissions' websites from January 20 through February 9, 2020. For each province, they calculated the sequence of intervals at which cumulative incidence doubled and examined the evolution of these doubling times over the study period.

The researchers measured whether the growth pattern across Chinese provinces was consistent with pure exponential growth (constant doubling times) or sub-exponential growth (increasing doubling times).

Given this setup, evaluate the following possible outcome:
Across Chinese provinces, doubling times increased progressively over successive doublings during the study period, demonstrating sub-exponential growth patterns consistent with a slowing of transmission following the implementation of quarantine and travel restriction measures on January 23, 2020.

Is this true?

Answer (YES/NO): YES